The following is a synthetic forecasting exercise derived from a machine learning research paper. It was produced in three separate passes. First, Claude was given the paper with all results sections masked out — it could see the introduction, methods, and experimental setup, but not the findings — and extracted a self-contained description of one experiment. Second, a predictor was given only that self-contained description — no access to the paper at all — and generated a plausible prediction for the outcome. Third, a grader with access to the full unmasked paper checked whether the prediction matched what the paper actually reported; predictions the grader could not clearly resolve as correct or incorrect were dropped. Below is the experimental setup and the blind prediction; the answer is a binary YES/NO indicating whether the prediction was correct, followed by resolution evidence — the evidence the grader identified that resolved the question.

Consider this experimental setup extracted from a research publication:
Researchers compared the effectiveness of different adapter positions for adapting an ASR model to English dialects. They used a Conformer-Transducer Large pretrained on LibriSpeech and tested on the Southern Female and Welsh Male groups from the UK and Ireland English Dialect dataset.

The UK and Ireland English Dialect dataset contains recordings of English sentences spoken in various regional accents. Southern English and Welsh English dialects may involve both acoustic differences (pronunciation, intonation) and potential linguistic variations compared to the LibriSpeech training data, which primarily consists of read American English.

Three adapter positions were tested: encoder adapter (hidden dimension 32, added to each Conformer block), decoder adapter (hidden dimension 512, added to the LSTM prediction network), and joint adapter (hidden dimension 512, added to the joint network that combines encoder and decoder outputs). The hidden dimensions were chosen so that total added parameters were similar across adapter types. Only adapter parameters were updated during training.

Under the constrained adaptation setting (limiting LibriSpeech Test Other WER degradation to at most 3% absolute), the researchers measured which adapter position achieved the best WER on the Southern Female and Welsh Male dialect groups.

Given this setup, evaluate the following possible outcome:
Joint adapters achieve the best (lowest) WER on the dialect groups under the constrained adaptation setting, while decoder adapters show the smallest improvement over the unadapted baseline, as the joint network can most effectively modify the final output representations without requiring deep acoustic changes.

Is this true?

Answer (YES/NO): NO